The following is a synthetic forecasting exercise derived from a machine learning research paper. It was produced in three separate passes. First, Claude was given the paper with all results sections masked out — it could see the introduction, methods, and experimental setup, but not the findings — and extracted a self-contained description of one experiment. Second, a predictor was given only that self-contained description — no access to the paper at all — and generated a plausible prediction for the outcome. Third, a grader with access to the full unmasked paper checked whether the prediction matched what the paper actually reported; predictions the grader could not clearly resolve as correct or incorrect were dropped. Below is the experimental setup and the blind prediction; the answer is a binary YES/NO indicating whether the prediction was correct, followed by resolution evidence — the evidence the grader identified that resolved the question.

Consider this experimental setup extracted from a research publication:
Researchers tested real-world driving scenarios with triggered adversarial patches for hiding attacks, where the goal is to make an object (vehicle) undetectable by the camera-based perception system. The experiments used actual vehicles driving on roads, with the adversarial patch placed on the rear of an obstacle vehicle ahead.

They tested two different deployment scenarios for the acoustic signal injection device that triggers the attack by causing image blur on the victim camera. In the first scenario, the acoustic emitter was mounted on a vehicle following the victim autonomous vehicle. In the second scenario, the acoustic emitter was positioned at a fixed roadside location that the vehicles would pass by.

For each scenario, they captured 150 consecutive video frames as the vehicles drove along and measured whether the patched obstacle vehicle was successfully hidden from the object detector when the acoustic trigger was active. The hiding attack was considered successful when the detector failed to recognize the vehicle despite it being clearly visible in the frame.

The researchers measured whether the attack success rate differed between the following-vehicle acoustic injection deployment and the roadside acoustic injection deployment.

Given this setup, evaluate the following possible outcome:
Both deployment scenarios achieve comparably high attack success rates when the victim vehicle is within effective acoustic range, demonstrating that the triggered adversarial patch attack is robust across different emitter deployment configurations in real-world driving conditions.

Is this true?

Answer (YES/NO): YES